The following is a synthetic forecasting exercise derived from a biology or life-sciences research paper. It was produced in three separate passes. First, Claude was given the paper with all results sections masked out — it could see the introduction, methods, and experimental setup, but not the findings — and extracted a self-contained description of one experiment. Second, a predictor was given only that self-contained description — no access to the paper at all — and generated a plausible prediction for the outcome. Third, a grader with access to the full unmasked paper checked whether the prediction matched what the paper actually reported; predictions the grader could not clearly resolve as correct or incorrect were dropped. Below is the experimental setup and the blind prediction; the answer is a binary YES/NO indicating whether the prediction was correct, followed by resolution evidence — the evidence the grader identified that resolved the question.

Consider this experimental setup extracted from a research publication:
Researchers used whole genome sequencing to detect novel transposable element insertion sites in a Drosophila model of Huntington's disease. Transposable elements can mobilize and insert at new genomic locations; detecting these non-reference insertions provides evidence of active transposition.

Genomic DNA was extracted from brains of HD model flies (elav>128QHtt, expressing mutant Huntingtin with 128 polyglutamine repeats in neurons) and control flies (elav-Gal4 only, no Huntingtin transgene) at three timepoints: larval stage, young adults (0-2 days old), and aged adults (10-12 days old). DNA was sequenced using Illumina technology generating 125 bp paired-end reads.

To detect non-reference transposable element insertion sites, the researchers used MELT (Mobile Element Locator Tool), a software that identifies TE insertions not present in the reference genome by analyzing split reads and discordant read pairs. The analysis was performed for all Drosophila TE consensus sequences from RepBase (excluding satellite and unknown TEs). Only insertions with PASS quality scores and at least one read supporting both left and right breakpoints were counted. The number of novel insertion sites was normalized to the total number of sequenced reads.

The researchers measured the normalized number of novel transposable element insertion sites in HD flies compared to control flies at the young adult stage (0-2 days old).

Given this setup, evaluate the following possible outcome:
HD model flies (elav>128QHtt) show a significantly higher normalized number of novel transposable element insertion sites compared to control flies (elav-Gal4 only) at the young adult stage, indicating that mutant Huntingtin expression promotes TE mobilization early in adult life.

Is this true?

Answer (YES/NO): NO